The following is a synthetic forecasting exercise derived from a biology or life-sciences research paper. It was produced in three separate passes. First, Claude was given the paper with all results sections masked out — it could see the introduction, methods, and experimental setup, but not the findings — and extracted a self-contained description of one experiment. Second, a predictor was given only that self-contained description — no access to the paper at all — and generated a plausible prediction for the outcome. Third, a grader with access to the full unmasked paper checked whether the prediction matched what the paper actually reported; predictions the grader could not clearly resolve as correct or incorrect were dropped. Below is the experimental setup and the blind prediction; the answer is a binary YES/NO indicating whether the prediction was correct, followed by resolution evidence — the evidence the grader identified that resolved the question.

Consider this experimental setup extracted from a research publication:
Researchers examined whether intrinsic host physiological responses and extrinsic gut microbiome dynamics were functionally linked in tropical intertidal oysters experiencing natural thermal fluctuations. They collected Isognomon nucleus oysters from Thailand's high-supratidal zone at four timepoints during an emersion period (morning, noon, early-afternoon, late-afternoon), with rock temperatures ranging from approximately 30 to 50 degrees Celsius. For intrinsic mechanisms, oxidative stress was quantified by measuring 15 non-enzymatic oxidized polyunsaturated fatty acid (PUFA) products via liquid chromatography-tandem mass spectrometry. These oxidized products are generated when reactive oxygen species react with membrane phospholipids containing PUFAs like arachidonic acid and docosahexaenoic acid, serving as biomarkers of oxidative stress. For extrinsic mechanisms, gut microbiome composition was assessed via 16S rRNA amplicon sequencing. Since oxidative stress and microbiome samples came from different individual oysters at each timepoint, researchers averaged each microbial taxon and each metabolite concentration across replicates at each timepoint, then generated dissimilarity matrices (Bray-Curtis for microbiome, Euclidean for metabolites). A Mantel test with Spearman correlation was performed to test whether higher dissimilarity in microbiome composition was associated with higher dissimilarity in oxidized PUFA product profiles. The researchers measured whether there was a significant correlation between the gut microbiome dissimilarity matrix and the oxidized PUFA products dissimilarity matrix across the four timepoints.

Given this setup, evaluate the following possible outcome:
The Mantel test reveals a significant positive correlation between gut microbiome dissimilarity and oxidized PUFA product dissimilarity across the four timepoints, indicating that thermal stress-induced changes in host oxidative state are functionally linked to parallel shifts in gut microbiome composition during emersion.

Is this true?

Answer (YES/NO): NO